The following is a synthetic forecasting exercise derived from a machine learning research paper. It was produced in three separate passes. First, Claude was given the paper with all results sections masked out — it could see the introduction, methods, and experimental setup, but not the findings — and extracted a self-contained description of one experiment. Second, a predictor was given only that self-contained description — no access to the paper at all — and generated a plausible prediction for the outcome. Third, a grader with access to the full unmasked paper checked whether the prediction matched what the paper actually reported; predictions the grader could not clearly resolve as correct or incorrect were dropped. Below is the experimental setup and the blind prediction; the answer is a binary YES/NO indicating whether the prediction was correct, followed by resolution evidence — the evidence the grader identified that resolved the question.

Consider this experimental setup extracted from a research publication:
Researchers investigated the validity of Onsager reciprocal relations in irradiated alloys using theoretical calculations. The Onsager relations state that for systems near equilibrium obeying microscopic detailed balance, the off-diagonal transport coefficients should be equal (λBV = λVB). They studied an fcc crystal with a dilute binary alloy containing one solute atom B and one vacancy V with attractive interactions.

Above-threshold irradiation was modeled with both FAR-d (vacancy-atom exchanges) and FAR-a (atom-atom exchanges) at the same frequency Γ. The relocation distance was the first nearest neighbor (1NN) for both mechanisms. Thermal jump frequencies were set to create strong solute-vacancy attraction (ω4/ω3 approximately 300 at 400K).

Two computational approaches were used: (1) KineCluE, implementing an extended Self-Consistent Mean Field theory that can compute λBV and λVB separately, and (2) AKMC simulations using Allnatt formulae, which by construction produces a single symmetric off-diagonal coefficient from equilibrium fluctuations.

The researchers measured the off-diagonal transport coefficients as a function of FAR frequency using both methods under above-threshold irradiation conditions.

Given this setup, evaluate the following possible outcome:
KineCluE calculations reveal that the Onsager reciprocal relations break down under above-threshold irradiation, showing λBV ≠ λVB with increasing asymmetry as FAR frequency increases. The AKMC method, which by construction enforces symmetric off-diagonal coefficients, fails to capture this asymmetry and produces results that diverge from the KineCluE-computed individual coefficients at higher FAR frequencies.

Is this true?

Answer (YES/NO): NO